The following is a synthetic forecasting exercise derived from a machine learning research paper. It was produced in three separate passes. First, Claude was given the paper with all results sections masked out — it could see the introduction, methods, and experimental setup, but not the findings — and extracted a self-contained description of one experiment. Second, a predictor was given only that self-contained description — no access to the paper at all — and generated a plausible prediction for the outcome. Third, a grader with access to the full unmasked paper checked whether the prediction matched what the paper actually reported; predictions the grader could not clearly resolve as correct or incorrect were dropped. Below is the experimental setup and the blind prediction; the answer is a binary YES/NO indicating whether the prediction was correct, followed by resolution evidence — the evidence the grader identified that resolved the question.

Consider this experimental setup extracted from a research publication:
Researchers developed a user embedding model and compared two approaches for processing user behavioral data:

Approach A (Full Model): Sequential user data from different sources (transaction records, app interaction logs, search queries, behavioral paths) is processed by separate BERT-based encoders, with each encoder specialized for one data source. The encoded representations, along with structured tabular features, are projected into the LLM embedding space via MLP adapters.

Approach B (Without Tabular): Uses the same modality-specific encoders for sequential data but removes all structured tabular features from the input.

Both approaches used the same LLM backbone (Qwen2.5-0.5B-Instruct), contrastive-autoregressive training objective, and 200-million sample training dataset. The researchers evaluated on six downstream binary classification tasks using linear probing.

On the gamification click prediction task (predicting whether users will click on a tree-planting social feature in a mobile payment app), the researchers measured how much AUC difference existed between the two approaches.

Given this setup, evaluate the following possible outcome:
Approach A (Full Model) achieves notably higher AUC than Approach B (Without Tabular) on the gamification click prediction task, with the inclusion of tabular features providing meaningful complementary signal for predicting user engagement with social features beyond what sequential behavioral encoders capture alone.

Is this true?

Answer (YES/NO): NO